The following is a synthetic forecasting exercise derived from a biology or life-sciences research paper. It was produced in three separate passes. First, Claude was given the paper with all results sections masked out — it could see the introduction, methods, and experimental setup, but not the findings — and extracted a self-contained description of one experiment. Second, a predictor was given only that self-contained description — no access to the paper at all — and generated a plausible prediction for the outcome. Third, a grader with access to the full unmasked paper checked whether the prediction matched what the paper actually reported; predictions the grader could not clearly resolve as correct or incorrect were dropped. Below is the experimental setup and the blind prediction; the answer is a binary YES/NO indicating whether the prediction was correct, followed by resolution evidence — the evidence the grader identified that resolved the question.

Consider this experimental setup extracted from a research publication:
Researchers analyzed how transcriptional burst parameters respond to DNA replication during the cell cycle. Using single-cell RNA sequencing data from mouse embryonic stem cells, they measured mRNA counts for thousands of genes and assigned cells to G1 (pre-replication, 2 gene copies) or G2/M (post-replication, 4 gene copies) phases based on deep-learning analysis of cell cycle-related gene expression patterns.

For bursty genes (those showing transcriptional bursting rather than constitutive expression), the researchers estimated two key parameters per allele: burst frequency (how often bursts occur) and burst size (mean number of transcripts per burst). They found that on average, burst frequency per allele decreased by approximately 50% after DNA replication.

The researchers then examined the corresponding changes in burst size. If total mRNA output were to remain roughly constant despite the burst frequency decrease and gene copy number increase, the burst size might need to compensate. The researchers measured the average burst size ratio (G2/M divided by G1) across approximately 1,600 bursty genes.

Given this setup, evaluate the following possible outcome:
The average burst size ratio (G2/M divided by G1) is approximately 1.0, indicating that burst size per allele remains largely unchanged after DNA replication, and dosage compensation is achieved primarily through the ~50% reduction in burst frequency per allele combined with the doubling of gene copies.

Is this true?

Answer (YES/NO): NO